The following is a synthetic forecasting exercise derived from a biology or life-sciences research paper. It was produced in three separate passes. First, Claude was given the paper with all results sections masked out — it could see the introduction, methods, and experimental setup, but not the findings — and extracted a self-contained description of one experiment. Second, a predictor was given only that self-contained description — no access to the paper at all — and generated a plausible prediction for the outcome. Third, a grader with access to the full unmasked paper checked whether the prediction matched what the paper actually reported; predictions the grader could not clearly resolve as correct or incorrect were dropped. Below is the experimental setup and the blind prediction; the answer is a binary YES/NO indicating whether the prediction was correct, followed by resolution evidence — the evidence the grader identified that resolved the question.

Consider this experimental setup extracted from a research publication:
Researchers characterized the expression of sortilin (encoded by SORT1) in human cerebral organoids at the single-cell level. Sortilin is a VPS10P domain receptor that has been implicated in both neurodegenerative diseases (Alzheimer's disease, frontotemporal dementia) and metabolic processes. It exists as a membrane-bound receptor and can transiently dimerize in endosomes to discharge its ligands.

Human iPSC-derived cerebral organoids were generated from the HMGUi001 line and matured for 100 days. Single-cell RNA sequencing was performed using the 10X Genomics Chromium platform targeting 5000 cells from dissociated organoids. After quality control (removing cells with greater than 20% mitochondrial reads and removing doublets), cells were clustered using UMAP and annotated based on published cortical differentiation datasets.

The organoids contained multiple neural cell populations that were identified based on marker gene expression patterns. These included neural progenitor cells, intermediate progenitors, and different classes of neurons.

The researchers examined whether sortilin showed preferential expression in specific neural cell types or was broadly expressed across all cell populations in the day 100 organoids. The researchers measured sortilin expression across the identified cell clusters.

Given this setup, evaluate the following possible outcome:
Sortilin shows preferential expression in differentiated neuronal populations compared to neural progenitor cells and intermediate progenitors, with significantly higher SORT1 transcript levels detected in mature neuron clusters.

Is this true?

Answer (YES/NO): NO